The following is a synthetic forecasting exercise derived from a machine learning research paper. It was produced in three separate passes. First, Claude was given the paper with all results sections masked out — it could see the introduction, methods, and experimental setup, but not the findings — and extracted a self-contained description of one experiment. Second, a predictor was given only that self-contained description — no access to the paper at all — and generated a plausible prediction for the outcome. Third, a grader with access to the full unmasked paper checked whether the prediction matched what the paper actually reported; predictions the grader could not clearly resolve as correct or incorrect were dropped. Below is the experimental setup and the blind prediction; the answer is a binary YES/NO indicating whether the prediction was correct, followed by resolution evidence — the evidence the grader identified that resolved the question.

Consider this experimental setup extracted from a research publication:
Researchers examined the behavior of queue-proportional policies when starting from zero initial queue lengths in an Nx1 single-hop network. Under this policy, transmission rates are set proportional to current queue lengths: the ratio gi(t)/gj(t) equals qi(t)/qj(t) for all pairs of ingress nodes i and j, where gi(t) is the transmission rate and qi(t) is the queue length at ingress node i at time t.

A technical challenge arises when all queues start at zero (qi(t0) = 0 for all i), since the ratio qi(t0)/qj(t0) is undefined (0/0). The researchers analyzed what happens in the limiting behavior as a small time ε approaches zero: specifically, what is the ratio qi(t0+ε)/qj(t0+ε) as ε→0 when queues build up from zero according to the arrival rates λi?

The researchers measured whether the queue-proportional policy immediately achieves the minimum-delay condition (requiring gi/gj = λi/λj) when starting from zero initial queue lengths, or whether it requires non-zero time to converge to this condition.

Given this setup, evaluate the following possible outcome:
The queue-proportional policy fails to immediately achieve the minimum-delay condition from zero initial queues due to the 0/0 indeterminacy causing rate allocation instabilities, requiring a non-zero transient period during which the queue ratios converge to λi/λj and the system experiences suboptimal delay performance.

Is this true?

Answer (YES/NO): NO